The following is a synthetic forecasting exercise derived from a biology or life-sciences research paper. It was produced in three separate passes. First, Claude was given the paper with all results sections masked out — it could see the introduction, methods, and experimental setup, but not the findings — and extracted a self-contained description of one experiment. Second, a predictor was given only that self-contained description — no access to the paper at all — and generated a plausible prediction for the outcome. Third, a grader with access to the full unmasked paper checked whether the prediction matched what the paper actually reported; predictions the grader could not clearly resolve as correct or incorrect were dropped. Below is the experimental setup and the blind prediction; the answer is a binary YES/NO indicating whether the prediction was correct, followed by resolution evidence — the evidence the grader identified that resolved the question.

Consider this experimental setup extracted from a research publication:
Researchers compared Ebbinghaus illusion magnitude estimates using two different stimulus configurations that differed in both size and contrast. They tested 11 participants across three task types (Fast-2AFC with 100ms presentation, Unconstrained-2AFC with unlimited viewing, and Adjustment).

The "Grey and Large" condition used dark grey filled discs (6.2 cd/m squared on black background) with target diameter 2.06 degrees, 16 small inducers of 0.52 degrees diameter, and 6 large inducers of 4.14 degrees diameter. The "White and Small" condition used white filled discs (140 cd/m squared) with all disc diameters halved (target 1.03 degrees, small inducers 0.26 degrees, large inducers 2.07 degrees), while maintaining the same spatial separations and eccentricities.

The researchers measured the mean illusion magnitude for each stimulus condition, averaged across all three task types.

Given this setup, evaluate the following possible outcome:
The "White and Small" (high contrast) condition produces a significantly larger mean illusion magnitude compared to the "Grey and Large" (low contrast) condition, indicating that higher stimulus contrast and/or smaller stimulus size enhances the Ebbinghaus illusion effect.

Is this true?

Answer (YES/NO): NO